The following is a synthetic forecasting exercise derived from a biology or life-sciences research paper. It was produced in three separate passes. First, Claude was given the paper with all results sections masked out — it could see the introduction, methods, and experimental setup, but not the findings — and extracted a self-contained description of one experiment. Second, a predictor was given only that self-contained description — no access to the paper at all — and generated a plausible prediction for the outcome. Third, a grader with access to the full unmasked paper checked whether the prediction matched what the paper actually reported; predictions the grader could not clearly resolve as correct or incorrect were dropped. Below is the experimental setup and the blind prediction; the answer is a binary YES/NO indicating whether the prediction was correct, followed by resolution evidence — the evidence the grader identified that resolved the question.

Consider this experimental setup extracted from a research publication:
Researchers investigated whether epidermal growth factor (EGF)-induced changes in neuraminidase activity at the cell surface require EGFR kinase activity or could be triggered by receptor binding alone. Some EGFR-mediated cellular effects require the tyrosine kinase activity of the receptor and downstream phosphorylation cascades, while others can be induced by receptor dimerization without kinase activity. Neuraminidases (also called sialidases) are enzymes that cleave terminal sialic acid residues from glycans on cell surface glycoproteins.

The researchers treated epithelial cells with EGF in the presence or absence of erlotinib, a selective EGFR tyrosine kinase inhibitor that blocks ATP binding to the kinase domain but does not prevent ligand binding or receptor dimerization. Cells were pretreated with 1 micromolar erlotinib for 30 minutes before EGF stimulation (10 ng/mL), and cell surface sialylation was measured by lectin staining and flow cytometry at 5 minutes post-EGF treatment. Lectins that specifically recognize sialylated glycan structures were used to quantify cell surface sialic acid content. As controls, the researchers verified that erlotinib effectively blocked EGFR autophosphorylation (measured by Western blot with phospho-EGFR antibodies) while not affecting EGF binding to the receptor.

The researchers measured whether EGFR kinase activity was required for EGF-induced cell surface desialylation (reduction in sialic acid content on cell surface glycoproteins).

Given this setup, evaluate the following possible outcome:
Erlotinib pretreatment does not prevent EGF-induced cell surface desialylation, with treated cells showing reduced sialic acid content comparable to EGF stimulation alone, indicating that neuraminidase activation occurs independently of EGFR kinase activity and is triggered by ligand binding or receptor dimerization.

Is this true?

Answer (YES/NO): NO